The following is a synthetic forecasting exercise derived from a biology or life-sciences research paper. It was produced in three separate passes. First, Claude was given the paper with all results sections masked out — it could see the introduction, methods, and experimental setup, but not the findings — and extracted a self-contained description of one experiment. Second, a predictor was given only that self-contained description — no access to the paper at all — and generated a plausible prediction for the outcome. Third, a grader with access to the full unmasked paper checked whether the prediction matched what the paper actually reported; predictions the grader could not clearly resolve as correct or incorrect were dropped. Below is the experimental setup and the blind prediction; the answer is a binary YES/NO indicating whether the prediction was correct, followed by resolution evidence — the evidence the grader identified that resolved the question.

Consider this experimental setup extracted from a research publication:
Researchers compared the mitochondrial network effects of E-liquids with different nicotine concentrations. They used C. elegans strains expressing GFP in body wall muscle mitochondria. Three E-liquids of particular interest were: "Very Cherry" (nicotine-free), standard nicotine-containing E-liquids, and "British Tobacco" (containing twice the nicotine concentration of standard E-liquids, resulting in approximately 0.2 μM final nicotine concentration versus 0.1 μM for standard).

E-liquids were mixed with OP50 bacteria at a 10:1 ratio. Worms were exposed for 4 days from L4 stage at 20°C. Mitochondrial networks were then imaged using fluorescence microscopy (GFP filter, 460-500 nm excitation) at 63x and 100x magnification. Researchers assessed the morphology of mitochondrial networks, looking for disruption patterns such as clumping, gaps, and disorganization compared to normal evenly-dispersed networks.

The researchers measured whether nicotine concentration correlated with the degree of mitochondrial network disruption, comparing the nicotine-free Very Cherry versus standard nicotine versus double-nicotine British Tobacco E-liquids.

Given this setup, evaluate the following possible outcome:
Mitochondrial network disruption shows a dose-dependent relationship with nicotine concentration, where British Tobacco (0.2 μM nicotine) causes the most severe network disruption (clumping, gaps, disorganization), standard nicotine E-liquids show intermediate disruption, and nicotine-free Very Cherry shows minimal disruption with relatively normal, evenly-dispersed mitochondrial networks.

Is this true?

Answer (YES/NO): NO